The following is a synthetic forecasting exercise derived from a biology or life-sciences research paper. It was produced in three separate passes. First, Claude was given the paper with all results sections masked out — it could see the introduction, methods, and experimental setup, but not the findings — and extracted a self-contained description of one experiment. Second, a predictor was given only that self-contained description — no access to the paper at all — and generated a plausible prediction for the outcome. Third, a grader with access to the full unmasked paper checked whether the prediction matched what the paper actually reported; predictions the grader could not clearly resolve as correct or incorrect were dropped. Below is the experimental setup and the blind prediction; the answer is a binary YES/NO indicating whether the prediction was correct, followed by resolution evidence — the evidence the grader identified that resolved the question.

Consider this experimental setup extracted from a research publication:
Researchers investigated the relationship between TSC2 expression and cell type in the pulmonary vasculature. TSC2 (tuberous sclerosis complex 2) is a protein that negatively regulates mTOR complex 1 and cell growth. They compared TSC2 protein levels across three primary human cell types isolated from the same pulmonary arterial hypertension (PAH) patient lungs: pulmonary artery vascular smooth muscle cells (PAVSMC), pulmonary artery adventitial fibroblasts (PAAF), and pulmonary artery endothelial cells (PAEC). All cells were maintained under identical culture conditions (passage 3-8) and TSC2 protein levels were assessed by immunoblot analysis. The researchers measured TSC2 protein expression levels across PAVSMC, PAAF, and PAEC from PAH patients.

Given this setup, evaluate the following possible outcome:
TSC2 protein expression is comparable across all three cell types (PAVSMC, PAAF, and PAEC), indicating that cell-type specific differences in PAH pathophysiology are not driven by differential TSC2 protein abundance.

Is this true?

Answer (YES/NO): NO